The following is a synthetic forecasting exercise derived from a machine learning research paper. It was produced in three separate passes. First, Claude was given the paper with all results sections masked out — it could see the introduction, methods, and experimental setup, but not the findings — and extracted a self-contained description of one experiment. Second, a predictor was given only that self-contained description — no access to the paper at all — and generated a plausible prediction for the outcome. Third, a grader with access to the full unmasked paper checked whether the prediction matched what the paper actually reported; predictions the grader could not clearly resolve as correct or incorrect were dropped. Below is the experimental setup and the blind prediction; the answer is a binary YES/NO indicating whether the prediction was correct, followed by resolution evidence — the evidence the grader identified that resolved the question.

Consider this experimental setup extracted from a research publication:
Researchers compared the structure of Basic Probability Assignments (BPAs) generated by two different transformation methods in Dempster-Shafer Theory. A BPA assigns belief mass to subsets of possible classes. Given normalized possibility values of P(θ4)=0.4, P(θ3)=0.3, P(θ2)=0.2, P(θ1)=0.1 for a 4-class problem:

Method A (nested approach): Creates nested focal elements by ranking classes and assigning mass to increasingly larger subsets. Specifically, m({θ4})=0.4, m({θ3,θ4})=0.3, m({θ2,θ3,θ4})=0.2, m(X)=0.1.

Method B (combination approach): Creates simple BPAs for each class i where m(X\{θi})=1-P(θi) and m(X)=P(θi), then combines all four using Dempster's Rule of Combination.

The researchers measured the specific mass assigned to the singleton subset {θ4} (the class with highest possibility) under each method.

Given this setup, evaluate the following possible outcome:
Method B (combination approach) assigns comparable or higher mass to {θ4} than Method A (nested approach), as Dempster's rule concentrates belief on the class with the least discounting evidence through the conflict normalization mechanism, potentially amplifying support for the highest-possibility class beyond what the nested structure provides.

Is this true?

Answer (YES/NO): NO